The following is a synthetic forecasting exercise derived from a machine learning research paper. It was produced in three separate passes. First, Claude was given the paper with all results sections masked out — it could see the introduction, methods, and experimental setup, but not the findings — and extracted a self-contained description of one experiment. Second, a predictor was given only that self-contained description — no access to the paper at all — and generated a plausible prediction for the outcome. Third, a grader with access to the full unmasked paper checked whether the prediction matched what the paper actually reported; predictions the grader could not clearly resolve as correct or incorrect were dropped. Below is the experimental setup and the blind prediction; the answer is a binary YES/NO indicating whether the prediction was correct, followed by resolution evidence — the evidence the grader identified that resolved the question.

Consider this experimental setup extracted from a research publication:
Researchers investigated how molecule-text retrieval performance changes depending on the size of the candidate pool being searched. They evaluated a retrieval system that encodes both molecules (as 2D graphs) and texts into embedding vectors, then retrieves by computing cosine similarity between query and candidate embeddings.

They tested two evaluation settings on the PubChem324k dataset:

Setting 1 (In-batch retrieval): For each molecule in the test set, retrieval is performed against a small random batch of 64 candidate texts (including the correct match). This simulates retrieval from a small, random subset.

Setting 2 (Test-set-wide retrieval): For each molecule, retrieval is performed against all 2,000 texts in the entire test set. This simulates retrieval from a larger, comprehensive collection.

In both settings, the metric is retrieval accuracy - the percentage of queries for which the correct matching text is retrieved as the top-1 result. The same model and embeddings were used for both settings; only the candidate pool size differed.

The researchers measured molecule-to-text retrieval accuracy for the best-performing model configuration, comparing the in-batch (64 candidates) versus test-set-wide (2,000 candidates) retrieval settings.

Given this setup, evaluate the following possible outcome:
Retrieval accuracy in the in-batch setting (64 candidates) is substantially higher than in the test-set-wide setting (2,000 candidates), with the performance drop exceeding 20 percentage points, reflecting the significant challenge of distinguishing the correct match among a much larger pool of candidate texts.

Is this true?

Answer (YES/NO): YES